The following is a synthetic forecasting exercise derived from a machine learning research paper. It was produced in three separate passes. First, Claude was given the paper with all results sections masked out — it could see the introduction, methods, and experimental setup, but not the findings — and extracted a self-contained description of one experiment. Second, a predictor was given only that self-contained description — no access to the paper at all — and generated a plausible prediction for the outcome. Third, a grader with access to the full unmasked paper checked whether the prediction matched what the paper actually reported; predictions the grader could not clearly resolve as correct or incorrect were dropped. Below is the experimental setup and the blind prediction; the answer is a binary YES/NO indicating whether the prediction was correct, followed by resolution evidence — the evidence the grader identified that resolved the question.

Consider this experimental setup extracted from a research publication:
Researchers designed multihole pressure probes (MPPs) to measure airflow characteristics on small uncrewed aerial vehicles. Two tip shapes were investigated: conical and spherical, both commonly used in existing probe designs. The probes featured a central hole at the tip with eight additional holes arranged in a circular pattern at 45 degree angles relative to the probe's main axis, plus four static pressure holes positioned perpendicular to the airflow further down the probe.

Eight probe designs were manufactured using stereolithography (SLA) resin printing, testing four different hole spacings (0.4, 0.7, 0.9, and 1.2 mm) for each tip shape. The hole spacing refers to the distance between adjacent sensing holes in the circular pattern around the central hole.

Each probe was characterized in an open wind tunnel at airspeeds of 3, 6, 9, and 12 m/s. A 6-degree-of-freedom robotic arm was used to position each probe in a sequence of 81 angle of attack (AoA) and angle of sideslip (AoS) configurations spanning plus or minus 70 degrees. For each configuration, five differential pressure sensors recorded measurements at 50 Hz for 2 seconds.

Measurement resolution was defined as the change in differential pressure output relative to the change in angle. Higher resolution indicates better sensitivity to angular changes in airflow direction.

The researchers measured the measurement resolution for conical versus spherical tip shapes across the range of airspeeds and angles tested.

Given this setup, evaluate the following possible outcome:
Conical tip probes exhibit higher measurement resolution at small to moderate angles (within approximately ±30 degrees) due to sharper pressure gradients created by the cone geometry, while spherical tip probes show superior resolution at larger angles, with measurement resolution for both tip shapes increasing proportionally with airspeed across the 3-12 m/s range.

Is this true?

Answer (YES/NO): NO